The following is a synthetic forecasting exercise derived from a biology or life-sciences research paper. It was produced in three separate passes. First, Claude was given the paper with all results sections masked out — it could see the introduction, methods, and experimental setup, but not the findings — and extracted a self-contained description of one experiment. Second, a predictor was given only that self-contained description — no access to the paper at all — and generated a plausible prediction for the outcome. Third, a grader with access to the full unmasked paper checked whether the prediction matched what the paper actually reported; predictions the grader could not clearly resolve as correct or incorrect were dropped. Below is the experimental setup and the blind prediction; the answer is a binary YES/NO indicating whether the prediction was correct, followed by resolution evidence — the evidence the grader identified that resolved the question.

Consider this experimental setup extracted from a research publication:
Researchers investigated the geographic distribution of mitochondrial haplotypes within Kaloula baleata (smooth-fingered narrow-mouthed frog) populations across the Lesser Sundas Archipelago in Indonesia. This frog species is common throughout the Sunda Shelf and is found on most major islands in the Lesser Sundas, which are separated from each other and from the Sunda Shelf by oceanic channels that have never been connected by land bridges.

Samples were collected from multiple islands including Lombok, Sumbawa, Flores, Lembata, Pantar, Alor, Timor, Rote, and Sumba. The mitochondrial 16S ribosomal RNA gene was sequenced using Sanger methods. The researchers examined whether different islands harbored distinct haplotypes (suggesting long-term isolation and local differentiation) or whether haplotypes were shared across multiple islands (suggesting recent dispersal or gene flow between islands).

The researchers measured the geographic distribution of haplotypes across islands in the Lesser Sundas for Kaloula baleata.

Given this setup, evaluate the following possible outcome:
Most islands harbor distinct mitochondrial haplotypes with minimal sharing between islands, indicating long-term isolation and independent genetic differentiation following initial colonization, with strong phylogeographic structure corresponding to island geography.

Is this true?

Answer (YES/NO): NO